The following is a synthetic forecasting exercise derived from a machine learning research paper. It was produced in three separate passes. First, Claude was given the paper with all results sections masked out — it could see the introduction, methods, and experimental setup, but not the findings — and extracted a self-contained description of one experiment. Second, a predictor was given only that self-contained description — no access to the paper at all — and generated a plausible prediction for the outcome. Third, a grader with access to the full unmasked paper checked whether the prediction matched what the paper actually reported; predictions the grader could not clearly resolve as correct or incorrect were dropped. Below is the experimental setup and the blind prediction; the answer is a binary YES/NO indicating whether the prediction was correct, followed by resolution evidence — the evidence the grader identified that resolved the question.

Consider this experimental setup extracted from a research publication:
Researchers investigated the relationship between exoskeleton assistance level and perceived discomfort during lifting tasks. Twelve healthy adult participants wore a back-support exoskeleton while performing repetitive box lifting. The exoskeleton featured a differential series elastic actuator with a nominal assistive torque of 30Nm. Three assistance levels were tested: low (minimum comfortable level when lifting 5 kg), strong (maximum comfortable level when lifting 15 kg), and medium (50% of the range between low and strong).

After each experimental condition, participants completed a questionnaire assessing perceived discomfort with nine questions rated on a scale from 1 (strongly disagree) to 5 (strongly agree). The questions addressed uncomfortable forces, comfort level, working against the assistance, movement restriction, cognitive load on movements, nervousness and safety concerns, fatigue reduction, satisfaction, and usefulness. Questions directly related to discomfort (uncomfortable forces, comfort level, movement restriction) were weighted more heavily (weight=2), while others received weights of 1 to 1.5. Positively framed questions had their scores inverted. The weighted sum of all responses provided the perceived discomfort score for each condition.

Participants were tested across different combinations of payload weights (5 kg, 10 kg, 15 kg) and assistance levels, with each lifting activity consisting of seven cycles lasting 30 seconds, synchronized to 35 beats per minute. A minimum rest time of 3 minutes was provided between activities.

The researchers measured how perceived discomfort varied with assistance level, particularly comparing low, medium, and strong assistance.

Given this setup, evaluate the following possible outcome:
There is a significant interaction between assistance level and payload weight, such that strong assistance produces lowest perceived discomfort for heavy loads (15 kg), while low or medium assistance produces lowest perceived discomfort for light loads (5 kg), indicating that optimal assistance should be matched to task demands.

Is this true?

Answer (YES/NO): NO